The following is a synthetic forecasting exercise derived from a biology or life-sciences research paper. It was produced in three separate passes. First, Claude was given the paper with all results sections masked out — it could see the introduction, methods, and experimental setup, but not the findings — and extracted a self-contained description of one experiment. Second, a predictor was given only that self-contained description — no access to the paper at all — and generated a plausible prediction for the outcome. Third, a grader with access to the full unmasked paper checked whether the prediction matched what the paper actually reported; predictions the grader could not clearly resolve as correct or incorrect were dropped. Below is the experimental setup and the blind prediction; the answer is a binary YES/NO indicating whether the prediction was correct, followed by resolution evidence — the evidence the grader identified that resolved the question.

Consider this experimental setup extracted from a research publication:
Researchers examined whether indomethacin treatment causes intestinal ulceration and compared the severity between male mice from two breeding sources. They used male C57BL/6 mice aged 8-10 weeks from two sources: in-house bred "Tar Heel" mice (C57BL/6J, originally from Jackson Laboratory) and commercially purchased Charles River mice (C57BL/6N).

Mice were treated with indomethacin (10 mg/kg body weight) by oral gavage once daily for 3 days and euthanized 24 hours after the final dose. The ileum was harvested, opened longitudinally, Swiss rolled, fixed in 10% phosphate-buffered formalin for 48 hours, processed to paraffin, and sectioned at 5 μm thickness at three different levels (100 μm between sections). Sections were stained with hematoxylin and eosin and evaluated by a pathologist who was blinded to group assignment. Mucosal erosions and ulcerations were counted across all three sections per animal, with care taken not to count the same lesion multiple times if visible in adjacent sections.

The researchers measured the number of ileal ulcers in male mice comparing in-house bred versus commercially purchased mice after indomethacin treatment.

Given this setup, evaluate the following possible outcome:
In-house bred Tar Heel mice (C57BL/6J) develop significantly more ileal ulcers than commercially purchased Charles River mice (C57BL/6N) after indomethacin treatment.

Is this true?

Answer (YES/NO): YES